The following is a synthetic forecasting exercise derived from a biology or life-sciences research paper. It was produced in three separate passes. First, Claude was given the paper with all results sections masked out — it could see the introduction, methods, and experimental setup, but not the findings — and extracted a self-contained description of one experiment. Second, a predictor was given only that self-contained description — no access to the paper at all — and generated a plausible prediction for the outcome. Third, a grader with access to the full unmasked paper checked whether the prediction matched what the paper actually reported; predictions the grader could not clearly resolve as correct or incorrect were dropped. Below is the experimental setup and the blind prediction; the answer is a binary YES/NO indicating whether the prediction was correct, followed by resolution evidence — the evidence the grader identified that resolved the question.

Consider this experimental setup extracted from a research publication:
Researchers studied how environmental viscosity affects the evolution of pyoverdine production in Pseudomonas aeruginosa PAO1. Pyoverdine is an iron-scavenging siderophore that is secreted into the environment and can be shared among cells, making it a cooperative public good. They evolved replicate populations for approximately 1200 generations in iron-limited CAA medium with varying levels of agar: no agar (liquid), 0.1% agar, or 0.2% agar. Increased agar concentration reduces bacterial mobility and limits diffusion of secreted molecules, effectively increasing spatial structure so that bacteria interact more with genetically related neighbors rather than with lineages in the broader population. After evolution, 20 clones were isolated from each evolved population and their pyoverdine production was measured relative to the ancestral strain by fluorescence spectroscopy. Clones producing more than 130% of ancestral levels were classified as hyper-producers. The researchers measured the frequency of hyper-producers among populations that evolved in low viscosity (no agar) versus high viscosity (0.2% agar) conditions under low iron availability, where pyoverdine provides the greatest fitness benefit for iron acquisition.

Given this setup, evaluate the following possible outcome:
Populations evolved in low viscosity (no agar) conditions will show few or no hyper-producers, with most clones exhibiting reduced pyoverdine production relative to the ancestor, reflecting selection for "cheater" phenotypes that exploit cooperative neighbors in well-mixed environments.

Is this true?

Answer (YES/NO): YES